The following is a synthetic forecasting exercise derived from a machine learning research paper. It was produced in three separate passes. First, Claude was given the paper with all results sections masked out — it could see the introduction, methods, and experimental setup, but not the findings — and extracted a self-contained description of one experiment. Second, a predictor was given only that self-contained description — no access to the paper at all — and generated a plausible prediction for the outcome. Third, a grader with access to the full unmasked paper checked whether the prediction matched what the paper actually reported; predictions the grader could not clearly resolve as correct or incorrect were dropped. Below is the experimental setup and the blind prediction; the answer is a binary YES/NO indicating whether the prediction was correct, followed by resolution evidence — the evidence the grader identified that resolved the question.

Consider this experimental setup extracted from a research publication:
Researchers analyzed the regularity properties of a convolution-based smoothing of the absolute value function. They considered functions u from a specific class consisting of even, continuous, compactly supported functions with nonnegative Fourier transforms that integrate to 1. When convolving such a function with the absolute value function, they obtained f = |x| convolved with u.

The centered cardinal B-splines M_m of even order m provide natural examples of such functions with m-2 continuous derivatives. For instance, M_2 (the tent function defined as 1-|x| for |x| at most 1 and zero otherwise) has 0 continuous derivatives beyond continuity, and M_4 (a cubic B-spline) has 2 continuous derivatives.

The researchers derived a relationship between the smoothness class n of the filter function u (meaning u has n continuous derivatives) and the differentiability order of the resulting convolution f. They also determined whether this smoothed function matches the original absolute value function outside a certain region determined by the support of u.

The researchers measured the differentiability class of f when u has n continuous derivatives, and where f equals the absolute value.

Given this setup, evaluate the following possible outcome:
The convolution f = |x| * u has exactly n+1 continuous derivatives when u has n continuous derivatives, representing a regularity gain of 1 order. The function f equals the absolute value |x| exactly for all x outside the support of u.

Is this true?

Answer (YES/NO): NO